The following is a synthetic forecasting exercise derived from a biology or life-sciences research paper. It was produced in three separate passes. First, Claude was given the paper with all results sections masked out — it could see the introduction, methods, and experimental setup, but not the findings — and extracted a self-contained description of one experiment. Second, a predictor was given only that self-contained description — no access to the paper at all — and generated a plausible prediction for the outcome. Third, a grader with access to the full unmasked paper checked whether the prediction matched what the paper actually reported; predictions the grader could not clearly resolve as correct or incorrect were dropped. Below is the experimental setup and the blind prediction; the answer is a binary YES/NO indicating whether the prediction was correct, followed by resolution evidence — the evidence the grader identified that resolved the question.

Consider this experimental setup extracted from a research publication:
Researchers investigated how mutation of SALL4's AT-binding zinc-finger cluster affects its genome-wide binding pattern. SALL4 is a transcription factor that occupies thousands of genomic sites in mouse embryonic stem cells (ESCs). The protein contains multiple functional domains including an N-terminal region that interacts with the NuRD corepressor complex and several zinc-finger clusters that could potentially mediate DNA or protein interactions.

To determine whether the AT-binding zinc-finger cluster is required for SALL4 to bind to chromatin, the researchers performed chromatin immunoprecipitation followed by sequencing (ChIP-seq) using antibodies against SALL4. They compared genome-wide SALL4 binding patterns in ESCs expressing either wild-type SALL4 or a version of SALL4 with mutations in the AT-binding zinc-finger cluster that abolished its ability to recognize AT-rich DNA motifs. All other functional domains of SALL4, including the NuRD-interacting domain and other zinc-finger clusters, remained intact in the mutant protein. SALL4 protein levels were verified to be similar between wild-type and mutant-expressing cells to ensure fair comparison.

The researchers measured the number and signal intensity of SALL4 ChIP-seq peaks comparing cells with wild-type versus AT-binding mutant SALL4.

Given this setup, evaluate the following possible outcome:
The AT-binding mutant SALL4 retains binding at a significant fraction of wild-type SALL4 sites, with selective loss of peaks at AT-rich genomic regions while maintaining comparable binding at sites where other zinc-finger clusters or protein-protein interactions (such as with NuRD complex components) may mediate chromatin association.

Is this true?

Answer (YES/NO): NO